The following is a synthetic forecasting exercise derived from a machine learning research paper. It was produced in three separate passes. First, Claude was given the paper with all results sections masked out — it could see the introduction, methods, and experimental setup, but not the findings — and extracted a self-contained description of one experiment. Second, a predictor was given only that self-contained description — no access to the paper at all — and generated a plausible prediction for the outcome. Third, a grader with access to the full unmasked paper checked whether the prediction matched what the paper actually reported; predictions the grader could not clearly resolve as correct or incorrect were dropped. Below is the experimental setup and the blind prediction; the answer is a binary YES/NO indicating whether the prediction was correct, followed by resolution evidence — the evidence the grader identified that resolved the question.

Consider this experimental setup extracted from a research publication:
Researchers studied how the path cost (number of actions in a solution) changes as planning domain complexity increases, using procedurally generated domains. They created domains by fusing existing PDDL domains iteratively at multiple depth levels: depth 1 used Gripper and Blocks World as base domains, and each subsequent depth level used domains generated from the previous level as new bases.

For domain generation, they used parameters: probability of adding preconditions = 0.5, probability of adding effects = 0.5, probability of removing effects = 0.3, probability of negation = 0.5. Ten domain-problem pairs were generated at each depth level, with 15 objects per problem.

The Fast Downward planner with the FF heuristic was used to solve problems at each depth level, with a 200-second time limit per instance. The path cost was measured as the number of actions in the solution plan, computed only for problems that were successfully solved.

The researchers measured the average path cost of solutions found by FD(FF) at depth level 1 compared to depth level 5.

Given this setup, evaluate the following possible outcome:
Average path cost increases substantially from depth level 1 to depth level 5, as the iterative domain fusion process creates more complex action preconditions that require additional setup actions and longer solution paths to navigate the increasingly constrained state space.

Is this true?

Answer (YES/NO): NO